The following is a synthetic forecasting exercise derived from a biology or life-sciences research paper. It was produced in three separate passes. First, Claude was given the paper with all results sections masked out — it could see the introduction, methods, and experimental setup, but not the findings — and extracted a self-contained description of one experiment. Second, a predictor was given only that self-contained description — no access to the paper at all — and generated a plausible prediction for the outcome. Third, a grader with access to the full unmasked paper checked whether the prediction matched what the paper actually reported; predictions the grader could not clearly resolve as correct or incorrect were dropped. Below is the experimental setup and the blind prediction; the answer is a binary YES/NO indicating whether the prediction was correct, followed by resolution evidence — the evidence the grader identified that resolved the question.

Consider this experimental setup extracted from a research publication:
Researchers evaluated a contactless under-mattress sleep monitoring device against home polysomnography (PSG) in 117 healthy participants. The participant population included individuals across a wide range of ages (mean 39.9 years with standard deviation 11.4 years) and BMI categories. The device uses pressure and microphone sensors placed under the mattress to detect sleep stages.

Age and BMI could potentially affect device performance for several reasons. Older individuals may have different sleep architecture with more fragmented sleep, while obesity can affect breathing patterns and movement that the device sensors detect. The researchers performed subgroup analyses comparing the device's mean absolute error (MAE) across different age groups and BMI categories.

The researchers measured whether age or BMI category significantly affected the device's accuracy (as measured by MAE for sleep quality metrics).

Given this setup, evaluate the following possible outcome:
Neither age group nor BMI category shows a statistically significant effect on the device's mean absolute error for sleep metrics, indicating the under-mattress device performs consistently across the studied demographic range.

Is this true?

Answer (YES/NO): YES